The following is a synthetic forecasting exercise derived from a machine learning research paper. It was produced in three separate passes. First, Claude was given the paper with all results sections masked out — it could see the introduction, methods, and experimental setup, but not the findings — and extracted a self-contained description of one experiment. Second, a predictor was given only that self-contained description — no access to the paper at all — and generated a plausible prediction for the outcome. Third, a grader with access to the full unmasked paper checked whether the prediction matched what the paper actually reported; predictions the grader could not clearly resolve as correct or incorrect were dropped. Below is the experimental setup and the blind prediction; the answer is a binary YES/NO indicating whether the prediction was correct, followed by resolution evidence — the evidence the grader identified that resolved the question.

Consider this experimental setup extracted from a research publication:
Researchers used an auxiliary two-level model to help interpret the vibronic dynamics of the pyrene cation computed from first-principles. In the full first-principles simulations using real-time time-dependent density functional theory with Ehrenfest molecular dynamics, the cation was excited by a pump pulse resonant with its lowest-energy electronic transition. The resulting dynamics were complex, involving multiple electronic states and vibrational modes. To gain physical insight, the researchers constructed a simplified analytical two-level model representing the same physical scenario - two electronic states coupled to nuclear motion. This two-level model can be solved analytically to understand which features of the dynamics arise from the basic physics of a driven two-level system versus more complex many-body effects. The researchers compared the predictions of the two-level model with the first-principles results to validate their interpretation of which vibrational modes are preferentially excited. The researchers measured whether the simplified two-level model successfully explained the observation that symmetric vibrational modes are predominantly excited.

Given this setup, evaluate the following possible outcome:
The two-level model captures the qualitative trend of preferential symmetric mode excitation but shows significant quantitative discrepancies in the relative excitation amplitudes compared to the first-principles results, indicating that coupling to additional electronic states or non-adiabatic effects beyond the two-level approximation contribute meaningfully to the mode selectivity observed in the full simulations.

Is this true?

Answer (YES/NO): NO